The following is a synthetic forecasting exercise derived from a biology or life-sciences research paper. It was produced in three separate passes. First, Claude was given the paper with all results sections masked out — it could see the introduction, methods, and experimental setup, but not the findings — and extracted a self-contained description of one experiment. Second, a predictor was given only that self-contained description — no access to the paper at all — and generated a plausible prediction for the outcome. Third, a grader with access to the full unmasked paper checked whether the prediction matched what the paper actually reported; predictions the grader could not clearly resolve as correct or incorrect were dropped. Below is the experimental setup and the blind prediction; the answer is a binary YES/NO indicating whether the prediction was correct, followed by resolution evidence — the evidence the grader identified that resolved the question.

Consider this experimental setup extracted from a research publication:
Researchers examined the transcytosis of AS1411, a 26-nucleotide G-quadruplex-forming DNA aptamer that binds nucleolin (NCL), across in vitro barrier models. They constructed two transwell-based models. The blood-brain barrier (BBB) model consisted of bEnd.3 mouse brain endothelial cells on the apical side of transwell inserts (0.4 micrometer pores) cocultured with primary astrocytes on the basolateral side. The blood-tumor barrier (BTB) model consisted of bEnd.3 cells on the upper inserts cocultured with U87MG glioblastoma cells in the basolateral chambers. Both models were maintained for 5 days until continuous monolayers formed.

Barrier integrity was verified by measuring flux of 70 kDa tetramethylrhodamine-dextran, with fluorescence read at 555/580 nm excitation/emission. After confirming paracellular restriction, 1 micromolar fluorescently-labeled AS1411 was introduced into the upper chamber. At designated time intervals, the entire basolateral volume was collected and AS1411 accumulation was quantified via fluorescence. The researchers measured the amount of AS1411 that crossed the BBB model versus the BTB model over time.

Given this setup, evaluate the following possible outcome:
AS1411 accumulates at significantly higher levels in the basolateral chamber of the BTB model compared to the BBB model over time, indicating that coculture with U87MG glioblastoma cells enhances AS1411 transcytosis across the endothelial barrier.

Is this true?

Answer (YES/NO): YES